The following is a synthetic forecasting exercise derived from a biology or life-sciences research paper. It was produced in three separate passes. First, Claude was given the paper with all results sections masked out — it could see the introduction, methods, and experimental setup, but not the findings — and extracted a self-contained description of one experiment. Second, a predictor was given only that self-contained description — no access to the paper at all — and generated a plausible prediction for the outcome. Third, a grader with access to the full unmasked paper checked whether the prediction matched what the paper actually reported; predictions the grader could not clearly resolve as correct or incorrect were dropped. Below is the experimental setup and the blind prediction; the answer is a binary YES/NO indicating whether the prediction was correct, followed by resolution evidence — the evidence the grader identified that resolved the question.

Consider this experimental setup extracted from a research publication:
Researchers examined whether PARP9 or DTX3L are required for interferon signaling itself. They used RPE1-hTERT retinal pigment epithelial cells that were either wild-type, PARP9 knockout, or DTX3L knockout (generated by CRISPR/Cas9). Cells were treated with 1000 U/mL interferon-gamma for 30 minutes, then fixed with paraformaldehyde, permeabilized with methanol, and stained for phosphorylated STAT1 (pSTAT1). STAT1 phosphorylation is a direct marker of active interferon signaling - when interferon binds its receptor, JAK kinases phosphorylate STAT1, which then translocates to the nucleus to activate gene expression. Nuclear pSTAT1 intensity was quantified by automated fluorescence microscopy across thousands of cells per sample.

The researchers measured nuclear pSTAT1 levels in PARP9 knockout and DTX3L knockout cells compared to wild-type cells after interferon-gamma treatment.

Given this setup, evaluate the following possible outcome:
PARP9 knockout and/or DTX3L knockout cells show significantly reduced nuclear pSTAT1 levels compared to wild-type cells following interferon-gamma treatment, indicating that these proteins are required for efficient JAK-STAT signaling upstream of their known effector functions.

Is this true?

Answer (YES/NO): NO